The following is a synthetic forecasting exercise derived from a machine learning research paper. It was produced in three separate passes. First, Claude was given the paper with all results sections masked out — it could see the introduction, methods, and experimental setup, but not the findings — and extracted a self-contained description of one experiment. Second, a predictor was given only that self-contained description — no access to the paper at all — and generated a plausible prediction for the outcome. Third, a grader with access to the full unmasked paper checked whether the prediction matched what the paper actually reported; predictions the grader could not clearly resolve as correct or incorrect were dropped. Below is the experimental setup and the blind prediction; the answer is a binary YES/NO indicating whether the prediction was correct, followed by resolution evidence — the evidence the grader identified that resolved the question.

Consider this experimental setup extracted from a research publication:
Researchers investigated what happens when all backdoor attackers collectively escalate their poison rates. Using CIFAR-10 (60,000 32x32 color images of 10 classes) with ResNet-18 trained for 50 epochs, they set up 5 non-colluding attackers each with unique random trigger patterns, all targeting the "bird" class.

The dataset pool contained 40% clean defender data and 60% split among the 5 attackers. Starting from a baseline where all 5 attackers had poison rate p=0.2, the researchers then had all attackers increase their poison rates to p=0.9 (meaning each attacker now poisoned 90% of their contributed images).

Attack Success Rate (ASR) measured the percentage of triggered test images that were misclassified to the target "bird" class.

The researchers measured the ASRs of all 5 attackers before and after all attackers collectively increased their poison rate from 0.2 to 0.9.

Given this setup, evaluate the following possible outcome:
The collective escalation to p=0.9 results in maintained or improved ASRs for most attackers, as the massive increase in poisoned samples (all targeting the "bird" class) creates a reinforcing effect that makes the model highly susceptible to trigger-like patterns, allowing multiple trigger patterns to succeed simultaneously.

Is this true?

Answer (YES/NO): NO